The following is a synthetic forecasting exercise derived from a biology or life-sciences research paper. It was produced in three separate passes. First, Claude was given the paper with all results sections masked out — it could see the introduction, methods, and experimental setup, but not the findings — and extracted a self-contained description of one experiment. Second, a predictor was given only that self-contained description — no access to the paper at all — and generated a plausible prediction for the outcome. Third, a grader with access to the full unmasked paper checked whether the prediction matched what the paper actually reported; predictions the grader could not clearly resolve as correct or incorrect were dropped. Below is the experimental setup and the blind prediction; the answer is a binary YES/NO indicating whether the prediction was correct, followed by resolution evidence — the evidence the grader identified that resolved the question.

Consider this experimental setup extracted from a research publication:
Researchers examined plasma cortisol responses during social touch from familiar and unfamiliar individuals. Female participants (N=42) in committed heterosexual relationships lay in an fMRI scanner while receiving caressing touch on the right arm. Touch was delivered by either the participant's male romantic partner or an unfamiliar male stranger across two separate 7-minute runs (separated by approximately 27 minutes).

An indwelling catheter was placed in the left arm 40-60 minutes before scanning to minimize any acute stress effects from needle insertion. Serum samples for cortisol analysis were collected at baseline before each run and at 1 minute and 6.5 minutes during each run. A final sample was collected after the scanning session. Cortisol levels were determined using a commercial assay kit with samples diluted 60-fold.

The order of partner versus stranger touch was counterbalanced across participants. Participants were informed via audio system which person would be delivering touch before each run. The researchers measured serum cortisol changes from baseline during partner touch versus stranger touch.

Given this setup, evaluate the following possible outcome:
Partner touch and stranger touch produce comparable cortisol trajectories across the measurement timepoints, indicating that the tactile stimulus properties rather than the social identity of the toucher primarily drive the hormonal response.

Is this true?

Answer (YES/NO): NO